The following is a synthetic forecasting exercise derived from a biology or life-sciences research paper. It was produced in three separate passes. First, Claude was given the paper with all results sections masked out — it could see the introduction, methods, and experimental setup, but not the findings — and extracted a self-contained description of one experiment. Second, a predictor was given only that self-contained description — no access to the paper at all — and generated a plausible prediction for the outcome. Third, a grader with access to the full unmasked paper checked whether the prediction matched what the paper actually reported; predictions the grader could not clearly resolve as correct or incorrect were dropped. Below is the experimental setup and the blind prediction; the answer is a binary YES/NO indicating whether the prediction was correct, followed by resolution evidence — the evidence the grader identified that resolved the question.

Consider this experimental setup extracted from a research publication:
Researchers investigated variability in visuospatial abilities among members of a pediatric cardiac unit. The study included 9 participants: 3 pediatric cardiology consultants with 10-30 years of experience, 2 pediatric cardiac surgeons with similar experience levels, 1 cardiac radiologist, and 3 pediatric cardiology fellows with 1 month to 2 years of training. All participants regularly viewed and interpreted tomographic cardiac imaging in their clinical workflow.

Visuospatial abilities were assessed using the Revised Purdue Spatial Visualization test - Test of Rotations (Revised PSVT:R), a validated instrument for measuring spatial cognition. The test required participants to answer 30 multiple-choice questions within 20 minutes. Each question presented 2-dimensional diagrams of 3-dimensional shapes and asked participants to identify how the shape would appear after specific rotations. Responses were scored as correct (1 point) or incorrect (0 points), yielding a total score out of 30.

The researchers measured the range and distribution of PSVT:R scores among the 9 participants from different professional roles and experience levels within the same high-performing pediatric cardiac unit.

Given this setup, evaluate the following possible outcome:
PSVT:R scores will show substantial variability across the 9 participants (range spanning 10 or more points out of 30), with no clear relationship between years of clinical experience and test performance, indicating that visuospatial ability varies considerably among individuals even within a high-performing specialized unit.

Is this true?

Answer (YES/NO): YES